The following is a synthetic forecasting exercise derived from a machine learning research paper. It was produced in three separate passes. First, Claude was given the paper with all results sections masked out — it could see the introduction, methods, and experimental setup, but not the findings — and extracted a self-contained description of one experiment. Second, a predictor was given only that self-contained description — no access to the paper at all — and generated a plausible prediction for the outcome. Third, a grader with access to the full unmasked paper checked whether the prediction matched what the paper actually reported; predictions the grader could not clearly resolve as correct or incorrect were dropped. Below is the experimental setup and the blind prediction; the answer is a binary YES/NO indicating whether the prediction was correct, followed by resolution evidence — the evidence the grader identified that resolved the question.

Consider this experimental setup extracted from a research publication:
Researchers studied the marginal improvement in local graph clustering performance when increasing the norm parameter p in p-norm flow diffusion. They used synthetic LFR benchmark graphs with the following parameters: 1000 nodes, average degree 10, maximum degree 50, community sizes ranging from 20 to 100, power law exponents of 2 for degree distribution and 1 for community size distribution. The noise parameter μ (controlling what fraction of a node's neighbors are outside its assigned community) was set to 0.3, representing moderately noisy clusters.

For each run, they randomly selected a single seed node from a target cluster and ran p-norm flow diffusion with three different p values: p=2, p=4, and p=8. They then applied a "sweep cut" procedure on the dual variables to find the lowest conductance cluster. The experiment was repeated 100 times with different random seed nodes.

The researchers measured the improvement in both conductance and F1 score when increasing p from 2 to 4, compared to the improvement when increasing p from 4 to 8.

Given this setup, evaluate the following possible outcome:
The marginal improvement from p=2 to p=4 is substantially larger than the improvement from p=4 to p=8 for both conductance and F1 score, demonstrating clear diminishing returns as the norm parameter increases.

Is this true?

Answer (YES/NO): YES